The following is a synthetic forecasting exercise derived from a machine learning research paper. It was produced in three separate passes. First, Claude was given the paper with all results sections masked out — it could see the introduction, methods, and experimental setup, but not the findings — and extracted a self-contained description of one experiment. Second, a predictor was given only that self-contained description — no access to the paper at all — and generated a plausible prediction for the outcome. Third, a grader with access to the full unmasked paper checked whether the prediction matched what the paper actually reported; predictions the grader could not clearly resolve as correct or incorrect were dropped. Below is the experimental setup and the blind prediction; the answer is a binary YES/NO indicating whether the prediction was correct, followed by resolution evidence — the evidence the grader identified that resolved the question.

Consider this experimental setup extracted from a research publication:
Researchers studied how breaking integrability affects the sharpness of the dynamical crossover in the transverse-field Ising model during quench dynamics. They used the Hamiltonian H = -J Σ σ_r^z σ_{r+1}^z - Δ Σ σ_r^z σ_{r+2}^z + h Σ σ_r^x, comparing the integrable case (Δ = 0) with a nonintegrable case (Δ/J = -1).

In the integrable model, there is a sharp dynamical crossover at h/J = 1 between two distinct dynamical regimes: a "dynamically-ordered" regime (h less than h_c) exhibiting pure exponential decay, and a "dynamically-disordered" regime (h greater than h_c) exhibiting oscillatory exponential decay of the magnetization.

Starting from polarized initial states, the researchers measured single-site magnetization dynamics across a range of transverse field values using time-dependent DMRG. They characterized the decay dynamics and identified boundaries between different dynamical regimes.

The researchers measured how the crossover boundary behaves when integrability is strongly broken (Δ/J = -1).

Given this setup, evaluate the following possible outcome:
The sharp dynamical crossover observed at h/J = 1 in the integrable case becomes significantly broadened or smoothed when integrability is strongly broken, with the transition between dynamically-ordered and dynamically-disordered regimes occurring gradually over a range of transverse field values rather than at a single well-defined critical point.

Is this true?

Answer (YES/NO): YES